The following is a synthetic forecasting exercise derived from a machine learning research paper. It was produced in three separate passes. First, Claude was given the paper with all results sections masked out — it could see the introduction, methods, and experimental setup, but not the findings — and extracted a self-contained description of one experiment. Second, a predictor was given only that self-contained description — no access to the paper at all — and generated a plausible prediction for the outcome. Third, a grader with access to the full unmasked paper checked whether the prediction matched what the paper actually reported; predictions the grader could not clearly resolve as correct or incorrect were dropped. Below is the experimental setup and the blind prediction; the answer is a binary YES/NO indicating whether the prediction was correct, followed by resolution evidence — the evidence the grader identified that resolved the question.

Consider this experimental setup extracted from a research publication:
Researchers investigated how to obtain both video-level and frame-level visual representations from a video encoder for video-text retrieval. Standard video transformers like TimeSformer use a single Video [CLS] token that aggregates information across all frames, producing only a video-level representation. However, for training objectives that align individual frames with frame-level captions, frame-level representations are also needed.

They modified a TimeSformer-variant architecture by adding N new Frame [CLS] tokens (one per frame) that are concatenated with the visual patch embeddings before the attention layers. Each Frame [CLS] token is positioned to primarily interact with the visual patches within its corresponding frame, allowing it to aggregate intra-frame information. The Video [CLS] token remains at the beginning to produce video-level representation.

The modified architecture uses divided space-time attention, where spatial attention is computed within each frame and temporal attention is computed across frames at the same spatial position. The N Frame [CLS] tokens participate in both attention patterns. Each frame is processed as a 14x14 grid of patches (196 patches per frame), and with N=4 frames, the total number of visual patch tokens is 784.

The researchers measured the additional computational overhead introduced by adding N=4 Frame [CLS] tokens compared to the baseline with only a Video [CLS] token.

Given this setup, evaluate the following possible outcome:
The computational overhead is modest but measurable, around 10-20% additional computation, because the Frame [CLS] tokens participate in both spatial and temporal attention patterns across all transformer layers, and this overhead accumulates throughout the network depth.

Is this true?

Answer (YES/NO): NO